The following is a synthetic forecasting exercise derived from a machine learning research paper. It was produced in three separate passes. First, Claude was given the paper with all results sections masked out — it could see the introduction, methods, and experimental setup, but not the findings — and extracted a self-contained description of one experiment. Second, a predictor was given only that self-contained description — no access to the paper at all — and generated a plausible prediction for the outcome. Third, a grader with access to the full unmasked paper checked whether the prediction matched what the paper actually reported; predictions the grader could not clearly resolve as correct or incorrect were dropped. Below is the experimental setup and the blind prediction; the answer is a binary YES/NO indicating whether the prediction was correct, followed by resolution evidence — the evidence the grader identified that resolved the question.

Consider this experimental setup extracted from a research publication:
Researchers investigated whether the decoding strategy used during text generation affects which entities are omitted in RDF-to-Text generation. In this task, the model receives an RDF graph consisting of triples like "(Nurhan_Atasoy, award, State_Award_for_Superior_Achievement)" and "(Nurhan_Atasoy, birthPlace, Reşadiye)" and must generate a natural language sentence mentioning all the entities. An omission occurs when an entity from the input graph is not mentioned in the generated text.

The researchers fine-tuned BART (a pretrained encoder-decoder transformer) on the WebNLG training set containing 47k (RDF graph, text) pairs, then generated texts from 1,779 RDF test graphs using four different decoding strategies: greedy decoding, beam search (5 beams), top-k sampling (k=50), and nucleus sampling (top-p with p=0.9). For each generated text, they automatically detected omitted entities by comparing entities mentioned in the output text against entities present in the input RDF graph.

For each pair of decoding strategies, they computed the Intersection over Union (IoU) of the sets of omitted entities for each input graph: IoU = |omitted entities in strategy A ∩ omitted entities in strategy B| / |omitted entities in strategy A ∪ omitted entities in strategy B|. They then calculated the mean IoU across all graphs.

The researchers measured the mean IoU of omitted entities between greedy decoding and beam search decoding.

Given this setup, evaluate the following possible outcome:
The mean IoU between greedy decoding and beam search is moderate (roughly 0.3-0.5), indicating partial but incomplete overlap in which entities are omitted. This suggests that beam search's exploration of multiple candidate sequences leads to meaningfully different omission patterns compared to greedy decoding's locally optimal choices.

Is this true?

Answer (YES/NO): NO